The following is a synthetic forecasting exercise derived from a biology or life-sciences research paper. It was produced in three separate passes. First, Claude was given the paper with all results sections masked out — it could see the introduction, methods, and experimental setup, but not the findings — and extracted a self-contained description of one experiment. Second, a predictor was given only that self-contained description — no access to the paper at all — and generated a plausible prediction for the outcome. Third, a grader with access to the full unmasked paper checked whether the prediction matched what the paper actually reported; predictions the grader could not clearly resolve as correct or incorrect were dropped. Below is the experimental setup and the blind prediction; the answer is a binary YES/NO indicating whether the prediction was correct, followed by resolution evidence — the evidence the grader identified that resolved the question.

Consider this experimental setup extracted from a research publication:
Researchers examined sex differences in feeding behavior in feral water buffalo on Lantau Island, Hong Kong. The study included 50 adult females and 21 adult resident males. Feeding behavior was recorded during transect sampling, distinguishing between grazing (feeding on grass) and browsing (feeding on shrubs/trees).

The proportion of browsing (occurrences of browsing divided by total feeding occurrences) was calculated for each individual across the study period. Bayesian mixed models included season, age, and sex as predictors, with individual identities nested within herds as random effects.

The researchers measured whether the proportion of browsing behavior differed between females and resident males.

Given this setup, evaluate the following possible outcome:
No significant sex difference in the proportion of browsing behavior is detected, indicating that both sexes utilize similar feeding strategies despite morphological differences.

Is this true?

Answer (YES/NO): YES